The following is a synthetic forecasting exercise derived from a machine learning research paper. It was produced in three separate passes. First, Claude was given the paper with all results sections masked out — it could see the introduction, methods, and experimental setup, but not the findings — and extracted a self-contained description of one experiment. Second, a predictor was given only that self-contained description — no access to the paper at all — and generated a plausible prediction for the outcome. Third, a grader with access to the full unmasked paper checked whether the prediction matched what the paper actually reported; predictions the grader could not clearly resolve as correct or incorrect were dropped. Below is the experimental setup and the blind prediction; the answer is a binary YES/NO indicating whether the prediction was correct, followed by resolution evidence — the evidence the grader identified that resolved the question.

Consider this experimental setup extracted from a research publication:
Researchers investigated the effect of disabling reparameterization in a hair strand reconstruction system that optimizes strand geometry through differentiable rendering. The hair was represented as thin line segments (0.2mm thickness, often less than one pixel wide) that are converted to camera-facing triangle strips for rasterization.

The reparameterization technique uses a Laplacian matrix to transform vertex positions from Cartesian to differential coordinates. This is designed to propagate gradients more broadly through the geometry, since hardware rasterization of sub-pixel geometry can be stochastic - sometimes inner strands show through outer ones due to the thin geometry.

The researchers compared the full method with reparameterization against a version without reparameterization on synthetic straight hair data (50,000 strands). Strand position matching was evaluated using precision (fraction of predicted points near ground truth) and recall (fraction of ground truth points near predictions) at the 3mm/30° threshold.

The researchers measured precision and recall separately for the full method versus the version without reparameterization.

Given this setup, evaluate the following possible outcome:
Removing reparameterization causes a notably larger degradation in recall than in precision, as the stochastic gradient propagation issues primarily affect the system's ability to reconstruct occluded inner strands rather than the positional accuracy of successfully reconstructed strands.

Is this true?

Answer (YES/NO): NO